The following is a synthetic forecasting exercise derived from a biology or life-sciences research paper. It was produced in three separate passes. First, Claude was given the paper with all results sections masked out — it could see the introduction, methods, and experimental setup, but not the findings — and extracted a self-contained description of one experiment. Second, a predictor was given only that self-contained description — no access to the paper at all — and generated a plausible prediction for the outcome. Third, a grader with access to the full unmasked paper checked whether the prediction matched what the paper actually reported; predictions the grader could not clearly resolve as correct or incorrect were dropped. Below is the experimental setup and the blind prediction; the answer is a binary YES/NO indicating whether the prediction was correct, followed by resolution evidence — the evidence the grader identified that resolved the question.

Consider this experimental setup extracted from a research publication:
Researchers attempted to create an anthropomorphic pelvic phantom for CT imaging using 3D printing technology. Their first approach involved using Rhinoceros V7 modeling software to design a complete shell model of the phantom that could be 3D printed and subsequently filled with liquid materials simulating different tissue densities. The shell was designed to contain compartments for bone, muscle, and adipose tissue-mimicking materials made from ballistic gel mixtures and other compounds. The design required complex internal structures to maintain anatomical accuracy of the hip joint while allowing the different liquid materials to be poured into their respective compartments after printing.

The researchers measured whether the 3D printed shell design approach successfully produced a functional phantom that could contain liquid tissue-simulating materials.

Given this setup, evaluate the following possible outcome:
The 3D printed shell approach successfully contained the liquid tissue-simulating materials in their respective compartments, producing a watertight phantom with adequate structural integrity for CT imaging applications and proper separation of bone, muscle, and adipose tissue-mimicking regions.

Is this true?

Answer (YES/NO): NO